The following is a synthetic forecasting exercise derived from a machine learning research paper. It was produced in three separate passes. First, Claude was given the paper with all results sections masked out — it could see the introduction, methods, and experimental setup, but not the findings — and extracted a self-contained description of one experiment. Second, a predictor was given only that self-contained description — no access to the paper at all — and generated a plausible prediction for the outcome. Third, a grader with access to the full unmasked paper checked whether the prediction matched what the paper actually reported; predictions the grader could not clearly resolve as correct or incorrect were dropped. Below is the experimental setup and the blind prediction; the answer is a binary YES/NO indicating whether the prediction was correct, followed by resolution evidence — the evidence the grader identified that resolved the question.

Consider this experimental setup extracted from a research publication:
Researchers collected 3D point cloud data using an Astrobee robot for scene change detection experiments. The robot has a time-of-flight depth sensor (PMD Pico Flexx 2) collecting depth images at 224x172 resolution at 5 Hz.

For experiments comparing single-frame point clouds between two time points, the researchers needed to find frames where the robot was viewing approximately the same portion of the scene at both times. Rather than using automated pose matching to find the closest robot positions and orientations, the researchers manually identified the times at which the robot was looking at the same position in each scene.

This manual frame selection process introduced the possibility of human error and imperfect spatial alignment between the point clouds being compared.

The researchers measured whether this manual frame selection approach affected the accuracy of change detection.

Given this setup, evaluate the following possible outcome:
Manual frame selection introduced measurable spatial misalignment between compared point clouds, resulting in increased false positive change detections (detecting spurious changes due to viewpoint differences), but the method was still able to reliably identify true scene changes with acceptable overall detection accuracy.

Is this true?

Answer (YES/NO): NO